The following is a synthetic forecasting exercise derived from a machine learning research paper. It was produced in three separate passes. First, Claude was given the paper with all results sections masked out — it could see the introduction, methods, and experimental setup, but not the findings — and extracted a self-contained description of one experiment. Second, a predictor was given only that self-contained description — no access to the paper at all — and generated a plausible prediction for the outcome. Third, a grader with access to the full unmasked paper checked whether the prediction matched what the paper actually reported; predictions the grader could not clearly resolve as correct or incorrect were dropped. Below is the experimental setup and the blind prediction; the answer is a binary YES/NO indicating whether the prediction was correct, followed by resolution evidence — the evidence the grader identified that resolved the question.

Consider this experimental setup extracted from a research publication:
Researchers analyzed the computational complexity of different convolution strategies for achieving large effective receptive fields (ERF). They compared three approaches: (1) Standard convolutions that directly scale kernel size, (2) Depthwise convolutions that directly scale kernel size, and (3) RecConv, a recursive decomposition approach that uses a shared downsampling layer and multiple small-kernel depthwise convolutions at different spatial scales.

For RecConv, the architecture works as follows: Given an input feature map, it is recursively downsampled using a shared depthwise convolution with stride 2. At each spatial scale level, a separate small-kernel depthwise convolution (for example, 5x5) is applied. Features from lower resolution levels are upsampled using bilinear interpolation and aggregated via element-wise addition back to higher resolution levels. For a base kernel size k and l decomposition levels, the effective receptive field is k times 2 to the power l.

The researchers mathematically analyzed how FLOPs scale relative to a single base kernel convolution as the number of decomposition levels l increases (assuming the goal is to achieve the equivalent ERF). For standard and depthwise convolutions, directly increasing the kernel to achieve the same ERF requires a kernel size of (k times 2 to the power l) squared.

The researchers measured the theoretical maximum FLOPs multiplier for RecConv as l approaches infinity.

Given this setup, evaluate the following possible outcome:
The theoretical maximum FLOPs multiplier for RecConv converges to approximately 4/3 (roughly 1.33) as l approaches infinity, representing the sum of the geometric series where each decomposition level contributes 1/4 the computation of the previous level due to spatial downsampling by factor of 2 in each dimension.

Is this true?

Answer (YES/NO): NO